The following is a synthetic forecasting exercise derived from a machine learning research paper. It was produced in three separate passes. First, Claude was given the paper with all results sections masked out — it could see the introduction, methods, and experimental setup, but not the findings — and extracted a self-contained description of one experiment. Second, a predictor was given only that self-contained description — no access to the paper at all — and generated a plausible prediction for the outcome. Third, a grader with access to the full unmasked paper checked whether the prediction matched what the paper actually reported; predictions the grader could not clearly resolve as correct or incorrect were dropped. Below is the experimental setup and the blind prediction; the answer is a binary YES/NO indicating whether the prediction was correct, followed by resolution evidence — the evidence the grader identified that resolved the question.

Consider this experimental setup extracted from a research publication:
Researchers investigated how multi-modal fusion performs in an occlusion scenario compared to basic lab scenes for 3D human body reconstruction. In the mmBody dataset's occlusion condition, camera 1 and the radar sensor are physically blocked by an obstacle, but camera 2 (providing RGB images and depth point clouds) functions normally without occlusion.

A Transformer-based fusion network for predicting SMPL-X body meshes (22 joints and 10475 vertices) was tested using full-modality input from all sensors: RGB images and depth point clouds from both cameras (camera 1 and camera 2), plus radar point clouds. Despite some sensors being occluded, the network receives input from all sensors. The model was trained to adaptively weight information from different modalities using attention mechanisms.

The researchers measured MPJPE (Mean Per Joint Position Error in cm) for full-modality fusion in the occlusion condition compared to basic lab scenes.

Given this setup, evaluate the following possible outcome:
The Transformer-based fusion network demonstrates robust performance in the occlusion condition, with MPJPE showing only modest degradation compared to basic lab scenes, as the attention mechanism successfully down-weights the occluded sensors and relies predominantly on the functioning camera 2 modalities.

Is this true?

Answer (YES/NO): NO